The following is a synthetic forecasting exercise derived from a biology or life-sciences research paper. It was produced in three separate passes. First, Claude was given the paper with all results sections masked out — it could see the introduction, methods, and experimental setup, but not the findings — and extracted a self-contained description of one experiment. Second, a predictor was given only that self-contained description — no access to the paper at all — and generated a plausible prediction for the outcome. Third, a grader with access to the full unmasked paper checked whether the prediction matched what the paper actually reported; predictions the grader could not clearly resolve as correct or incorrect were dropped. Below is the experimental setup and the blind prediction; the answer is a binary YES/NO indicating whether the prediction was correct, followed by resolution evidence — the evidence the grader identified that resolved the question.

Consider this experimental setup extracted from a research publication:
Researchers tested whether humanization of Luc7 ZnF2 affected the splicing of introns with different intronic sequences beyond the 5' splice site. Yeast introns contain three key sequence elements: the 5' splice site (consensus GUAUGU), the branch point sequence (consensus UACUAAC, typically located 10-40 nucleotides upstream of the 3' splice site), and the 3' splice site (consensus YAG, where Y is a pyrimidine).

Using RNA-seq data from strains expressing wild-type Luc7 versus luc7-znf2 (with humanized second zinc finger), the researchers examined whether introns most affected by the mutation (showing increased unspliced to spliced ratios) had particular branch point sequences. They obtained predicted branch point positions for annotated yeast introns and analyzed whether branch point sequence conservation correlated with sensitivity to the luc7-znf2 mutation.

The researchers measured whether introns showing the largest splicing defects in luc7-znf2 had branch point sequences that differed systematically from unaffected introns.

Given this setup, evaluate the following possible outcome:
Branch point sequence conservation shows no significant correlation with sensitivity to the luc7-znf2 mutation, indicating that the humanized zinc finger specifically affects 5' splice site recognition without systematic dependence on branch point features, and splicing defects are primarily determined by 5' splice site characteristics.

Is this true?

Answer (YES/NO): NO